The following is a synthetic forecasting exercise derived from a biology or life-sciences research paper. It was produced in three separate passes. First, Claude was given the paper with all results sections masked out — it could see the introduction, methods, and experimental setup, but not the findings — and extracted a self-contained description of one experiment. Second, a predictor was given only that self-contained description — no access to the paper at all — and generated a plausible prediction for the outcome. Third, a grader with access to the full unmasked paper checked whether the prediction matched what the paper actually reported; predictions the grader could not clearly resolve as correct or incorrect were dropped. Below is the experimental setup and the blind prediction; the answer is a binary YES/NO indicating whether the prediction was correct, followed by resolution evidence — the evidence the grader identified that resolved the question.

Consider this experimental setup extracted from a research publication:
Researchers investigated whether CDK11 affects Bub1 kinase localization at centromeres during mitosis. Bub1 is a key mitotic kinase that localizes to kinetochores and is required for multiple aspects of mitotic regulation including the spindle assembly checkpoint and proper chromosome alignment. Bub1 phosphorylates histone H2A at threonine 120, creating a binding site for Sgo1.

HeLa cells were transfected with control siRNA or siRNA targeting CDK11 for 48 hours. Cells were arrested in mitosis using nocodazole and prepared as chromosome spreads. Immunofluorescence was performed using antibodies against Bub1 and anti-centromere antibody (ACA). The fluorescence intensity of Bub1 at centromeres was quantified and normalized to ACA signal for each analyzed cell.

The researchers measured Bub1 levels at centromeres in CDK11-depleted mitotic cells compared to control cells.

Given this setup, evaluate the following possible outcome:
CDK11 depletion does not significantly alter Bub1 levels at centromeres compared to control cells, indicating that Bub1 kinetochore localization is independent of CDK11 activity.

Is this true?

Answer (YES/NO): NO